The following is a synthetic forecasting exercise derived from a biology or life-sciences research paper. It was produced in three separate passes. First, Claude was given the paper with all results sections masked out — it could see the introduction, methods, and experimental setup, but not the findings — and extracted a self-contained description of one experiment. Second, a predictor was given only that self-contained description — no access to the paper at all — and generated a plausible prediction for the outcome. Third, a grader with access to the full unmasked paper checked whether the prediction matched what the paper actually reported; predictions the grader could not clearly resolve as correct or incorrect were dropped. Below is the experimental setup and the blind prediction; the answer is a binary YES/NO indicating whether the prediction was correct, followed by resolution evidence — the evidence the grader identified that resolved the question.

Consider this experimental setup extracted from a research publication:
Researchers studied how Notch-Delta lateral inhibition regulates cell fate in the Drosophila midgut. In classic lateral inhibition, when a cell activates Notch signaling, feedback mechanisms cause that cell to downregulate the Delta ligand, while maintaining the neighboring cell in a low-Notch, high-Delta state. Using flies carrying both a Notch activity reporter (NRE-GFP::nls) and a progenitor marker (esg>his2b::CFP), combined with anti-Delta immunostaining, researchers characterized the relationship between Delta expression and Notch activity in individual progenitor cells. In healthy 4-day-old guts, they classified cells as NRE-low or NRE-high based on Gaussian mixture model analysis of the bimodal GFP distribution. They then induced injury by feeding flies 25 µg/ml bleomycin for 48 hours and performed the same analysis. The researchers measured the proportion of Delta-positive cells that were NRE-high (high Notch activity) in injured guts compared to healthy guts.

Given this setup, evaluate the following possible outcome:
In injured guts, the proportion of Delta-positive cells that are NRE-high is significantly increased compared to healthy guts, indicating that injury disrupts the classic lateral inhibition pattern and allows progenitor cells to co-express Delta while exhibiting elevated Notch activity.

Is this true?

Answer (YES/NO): YES